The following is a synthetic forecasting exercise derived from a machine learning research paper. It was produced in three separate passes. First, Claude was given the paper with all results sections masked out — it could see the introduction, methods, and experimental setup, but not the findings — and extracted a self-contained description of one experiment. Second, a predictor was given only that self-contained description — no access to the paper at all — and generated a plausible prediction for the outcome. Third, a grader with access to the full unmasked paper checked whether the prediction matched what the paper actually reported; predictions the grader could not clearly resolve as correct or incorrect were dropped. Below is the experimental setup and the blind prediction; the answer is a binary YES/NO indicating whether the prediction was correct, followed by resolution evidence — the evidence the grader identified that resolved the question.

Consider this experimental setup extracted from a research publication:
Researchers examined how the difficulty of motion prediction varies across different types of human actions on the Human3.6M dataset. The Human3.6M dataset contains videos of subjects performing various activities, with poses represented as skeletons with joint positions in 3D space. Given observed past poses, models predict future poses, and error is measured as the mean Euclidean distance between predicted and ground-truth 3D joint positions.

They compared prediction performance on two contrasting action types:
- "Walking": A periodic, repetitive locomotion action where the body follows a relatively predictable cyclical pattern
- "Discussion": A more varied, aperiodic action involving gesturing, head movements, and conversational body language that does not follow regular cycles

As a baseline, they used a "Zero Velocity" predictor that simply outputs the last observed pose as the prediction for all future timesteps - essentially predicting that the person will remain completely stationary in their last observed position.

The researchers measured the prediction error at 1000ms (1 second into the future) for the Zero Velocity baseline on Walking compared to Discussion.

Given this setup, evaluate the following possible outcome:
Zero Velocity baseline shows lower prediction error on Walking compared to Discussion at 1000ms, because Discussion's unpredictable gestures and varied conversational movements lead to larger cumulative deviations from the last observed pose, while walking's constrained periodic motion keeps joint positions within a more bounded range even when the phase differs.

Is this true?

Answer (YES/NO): YES